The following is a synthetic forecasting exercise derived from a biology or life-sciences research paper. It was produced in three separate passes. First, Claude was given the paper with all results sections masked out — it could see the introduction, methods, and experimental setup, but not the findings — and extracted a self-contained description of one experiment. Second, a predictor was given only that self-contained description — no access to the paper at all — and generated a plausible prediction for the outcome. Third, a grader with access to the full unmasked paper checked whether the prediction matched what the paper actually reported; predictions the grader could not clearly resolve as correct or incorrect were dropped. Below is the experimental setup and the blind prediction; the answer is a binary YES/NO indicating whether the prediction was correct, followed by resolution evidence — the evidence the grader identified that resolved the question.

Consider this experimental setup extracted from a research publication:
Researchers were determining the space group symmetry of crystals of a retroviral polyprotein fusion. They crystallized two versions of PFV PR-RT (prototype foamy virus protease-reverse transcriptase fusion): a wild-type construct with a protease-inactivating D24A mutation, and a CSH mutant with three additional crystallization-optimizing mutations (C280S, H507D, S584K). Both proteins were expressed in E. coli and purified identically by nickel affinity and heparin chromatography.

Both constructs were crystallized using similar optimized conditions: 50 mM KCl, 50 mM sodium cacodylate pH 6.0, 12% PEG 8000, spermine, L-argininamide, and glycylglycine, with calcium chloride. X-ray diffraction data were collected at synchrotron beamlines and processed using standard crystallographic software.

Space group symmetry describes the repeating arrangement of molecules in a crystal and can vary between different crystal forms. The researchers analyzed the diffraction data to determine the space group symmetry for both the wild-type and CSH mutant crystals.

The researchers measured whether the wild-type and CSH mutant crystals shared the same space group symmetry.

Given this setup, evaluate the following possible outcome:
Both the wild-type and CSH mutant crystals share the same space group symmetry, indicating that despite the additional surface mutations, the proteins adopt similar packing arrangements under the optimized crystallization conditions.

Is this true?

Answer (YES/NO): YES